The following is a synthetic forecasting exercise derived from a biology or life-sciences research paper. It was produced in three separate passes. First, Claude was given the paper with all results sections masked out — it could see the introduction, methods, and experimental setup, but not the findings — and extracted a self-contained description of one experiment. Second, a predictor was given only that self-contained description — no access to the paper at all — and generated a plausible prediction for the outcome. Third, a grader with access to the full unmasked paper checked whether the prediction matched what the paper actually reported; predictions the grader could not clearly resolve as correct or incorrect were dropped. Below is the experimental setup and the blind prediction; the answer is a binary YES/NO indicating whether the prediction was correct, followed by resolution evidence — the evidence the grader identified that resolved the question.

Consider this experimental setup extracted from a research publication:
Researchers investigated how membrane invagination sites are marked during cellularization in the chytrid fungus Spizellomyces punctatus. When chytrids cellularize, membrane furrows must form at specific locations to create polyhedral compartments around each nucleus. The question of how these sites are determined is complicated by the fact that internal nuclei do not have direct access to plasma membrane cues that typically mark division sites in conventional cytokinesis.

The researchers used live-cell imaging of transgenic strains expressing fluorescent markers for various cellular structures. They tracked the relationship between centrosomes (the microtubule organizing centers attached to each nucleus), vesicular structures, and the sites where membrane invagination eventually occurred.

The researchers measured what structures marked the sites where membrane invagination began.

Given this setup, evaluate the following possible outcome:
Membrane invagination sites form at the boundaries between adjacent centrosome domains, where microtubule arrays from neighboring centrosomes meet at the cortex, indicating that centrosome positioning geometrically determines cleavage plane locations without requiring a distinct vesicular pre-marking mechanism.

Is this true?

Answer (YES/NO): NO